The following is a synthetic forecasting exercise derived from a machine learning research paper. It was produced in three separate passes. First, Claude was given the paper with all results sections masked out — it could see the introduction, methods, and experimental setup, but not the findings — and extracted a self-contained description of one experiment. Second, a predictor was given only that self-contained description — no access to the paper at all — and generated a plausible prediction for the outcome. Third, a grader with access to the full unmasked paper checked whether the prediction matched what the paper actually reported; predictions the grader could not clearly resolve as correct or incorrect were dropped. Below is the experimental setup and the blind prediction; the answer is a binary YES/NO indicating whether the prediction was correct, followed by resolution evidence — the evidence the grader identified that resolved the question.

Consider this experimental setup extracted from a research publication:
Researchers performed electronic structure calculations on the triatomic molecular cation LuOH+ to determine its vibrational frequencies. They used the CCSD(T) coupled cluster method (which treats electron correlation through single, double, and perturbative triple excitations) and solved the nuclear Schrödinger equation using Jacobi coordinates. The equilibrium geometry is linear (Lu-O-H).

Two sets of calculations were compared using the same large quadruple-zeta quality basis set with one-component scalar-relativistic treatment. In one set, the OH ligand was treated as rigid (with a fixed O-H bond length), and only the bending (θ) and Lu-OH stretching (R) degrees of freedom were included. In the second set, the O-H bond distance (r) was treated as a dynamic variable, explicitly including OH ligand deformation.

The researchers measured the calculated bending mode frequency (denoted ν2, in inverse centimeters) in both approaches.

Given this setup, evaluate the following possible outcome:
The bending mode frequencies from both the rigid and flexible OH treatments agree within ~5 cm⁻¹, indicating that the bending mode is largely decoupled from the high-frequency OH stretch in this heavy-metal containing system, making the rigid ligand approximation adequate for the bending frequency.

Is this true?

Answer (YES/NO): NO